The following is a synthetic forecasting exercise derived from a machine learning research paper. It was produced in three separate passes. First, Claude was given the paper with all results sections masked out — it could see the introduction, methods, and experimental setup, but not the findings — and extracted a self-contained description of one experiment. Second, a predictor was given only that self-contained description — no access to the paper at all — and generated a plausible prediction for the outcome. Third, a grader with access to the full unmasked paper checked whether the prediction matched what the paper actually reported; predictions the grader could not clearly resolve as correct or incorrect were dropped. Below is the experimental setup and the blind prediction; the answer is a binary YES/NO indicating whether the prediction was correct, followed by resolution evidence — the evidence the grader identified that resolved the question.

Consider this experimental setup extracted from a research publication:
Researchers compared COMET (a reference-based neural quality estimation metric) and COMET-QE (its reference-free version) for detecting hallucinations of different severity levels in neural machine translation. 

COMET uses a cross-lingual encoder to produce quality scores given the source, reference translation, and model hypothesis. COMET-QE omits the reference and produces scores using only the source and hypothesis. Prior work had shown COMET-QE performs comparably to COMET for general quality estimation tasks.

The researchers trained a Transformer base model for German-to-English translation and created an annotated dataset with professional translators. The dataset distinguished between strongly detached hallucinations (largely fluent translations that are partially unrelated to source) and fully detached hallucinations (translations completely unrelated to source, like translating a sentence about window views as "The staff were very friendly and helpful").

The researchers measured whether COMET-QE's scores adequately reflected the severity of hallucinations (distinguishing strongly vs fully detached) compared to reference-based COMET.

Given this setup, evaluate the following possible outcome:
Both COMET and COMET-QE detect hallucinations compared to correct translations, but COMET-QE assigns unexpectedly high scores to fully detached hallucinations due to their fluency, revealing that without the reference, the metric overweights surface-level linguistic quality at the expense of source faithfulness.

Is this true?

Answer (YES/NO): NO